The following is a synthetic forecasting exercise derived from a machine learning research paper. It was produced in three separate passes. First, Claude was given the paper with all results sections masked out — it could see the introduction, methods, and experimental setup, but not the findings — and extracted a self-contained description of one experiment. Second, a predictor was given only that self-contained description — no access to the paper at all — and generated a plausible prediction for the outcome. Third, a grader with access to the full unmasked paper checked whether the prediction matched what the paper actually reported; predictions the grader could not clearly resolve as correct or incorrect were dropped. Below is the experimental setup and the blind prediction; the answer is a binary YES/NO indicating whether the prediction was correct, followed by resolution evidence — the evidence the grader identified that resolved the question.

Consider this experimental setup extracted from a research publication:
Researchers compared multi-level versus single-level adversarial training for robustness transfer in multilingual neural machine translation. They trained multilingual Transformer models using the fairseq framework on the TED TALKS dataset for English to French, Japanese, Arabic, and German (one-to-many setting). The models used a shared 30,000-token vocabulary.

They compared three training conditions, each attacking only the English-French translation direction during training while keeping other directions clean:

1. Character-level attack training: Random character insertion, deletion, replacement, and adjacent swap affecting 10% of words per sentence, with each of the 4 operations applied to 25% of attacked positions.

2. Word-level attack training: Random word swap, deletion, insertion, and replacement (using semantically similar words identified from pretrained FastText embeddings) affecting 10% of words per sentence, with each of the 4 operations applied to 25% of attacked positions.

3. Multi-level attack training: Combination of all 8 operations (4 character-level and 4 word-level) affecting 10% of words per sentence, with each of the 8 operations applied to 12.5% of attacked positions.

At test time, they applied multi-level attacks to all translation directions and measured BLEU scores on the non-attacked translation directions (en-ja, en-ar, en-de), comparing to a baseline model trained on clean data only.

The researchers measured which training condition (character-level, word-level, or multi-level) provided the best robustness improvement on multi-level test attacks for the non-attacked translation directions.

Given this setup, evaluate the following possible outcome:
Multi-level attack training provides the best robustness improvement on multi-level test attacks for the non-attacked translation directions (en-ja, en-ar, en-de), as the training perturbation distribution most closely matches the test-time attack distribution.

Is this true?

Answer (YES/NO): YES